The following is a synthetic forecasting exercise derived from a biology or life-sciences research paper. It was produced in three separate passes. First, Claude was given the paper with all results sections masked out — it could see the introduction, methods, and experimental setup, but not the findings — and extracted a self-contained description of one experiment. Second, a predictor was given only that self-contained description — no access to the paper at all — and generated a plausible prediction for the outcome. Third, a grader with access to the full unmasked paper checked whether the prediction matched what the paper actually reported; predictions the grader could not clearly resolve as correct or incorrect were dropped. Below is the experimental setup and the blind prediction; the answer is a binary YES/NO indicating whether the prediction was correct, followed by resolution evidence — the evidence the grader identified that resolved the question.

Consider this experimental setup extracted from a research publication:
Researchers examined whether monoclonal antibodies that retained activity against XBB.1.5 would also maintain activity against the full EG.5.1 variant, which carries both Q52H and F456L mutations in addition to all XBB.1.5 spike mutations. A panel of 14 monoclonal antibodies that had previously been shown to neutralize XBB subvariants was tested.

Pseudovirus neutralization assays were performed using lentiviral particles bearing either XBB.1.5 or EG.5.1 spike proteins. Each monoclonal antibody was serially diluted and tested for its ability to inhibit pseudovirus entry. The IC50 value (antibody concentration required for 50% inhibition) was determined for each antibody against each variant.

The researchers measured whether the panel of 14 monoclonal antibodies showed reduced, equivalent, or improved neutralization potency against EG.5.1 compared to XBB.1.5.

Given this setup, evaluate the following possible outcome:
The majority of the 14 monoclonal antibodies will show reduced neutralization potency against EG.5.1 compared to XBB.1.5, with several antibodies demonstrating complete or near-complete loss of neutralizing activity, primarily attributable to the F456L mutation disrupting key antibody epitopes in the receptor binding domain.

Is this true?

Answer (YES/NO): NO